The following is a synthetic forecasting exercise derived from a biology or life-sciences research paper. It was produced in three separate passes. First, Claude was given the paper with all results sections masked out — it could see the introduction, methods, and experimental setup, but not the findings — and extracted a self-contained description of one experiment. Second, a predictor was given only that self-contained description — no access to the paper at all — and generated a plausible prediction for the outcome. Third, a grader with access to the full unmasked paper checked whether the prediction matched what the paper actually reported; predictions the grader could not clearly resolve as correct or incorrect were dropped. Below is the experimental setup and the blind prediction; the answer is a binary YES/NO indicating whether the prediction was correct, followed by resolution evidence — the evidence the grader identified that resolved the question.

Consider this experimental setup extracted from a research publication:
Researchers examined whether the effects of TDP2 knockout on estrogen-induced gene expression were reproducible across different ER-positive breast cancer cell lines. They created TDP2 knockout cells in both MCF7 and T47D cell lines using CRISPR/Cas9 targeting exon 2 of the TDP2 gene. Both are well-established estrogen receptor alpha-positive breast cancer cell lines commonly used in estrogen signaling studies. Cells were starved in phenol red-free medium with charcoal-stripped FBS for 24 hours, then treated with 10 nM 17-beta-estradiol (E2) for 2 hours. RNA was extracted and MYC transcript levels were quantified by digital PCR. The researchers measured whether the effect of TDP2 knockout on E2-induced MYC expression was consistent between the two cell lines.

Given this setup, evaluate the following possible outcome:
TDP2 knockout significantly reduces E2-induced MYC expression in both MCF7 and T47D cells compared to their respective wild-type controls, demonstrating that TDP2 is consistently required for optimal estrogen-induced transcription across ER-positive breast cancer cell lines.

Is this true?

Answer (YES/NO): NO